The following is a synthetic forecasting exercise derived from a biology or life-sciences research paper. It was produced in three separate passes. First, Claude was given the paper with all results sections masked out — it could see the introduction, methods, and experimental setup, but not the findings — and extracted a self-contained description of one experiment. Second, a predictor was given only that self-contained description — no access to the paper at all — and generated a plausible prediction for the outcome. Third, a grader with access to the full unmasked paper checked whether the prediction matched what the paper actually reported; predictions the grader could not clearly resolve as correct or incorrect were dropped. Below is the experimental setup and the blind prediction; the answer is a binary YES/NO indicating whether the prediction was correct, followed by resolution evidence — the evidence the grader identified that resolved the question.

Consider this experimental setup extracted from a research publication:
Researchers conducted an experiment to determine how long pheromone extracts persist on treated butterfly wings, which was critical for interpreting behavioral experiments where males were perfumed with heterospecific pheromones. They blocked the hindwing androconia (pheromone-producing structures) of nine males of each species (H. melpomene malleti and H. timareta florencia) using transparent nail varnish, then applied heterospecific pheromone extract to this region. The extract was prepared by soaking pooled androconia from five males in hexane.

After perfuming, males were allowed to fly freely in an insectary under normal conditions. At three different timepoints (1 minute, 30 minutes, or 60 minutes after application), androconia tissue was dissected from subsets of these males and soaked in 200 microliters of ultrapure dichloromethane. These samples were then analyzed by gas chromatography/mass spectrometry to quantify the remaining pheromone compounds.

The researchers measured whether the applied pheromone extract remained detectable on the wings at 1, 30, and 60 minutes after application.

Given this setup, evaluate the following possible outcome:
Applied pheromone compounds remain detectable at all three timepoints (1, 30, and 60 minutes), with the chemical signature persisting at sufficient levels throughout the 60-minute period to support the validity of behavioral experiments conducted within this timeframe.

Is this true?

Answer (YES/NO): NO